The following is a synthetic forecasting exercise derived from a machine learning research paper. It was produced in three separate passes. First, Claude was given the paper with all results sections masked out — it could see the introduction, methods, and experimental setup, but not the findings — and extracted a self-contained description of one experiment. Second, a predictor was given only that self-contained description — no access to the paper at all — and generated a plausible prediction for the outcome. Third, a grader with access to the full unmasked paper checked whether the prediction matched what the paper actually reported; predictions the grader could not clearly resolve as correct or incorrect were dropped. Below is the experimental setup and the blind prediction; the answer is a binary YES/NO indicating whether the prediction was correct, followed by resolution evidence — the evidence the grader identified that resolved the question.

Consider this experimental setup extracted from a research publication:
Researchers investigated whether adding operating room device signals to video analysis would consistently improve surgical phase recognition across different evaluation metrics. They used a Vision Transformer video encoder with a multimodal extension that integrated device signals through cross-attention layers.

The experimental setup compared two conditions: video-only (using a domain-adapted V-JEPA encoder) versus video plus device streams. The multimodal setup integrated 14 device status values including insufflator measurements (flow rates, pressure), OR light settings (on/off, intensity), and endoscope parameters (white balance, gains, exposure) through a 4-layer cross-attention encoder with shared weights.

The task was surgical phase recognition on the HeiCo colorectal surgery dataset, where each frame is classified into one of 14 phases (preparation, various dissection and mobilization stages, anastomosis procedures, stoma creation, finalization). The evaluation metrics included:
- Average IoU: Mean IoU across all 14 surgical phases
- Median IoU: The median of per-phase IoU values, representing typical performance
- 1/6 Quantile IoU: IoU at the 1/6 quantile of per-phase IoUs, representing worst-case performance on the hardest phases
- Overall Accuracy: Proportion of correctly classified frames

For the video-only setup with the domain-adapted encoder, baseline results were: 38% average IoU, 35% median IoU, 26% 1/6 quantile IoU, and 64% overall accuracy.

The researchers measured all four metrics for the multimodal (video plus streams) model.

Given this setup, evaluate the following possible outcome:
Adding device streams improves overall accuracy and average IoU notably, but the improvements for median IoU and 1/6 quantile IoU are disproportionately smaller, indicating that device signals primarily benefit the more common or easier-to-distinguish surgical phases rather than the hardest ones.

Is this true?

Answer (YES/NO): NO